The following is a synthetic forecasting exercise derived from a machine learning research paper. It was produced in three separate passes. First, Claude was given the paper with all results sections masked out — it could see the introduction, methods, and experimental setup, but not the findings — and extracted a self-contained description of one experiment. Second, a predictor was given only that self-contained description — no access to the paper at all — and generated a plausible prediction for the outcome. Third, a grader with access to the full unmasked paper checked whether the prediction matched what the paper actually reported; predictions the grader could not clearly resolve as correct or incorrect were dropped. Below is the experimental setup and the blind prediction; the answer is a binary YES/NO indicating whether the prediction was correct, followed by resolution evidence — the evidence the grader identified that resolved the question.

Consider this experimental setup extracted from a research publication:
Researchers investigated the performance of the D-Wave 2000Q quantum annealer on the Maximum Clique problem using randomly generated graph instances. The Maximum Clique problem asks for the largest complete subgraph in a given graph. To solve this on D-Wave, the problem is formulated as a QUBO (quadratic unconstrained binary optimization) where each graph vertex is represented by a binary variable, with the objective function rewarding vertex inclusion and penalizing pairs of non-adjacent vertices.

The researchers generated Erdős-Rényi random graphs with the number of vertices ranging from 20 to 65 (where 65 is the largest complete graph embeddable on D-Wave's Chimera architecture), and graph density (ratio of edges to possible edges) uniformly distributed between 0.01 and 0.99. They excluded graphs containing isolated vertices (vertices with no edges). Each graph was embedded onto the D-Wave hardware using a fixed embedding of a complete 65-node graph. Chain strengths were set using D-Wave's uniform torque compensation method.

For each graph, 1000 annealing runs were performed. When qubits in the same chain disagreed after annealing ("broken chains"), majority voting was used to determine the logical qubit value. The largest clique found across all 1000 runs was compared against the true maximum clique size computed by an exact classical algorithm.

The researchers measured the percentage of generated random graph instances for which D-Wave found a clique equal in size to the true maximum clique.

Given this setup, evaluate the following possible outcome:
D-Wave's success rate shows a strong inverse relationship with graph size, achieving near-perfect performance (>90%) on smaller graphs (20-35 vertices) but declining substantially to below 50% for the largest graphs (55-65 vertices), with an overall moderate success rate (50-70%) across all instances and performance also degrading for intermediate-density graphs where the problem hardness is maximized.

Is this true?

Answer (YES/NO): NO